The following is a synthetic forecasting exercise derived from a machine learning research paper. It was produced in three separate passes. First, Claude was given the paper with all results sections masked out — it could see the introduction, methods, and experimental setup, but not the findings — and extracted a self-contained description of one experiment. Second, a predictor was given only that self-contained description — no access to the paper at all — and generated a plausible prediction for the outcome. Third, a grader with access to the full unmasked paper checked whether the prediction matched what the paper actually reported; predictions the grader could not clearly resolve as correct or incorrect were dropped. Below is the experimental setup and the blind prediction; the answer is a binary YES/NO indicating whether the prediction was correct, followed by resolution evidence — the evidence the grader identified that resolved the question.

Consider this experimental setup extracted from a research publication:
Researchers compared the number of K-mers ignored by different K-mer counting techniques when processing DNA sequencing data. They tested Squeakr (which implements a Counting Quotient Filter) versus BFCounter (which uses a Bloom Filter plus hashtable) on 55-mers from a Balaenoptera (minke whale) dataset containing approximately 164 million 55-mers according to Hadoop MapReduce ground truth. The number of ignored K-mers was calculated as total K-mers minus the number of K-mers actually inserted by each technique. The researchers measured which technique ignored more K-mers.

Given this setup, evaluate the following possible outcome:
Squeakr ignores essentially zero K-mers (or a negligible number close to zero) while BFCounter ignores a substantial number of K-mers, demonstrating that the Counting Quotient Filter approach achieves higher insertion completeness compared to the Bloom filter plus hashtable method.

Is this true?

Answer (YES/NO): NO